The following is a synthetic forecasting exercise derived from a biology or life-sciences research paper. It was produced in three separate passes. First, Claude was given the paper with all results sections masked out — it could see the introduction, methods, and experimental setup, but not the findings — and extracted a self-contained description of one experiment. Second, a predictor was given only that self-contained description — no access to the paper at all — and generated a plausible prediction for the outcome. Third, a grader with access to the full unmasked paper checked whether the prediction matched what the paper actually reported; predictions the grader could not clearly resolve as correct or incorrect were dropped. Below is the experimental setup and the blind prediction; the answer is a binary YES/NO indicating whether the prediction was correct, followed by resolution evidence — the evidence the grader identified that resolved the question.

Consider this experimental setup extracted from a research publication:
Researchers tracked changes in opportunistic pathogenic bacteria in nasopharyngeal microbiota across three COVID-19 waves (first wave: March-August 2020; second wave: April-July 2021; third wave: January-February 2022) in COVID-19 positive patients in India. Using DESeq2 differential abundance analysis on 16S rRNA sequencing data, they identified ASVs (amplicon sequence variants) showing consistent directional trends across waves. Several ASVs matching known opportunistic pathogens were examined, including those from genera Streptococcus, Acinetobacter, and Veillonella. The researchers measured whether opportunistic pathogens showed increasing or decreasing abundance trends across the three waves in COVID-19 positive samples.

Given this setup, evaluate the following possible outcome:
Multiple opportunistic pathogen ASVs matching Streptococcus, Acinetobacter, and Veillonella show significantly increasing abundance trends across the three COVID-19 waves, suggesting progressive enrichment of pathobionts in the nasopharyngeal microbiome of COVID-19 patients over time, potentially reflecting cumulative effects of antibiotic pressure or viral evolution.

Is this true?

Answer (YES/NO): NO